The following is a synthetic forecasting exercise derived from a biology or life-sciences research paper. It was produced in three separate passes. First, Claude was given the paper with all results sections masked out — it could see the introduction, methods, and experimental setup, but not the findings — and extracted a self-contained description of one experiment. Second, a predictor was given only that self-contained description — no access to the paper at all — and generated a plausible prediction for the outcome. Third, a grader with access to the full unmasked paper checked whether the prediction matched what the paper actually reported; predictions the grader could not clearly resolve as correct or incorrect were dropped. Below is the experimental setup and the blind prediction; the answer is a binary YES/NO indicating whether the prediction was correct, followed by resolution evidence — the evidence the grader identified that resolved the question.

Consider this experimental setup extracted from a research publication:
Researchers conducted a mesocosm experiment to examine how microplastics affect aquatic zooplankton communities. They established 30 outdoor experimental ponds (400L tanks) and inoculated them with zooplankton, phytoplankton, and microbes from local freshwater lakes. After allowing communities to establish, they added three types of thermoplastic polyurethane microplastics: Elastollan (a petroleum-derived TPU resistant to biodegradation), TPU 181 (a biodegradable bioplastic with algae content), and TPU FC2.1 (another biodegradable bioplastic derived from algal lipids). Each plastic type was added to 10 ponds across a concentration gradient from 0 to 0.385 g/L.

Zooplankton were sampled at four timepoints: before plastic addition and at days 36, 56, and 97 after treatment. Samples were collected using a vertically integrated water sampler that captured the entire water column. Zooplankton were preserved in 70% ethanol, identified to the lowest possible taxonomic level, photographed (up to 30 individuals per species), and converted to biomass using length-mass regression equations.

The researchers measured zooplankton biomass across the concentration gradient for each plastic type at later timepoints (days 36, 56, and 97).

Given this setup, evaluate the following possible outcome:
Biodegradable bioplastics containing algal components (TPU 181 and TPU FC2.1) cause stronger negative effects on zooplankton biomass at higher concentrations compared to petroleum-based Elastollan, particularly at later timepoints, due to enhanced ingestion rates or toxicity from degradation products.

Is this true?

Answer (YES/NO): NO